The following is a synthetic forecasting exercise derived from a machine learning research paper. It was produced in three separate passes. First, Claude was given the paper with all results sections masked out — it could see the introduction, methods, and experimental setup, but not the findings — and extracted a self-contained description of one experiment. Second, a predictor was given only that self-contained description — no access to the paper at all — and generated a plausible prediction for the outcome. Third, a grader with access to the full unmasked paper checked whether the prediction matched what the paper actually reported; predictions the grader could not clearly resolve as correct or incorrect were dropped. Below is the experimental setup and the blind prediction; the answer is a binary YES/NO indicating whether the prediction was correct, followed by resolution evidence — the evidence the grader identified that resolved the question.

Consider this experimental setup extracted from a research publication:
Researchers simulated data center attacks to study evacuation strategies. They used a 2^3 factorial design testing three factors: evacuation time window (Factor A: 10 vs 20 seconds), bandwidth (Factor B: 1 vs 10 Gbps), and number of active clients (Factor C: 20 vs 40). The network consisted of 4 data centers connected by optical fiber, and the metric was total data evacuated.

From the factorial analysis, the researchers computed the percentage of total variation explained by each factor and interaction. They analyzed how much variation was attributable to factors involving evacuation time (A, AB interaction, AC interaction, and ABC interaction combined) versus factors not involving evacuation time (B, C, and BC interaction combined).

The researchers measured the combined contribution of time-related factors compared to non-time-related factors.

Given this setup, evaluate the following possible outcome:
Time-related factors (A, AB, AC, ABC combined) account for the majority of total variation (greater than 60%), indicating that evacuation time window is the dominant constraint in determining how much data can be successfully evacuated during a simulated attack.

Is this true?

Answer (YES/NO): NO